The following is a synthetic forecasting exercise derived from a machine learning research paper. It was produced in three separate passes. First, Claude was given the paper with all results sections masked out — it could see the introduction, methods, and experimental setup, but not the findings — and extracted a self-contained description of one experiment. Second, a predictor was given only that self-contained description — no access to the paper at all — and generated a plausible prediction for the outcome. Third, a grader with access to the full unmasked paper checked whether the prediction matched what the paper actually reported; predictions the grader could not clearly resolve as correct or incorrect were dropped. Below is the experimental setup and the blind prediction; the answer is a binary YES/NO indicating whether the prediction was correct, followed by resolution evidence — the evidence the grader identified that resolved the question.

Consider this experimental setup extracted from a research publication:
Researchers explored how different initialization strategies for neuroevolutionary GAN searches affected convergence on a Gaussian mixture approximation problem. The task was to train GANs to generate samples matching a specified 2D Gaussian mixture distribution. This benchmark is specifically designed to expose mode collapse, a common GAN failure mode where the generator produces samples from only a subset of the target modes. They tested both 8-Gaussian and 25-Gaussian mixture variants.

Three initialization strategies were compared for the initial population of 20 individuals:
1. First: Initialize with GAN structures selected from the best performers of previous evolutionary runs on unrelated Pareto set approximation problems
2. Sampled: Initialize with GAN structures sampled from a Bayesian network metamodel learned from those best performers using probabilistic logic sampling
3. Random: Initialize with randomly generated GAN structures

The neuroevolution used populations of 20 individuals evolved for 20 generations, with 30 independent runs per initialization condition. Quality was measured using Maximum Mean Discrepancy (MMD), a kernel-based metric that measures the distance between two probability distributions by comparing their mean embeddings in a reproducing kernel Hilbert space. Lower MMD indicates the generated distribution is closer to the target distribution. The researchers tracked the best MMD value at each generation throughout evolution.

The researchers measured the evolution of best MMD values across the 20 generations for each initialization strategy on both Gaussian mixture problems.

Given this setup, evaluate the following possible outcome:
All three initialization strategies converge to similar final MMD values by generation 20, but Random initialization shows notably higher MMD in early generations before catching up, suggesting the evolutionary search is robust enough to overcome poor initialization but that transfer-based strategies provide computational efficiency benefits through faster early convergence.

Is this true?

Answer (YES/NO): NO